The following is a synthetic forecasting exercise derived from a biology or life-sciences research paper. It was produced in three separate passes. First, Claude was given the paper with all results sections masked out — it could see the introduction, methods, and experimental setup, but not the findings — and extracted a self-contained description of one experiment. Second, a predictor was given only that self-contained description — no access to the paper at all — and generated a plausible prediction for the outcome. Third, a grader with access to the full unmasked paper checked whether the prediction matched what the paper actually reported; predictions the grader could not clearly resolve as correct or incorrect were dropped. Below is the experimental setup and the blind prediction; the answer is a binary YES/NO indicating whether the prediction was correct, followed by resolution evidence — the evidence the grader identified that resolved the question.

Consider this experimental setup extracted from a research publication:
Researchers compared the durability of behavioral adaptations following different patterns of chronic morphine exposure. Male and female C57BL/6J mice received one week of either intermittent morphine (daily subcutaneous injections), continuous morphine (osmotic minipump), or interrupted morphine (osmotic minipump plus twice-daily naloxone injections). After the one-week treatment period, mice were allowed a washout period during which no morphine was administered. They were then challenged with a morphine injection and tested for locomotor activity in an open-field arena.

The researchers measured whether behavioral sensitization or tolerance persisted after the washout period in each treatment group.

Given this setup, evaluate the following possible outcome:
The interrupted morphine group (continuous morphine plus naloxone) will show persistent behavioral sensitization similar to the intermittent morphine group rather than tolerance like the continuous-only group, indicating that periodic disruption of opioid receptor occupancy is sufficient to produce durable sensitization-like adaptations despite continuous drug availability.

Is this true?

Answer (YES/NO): YES